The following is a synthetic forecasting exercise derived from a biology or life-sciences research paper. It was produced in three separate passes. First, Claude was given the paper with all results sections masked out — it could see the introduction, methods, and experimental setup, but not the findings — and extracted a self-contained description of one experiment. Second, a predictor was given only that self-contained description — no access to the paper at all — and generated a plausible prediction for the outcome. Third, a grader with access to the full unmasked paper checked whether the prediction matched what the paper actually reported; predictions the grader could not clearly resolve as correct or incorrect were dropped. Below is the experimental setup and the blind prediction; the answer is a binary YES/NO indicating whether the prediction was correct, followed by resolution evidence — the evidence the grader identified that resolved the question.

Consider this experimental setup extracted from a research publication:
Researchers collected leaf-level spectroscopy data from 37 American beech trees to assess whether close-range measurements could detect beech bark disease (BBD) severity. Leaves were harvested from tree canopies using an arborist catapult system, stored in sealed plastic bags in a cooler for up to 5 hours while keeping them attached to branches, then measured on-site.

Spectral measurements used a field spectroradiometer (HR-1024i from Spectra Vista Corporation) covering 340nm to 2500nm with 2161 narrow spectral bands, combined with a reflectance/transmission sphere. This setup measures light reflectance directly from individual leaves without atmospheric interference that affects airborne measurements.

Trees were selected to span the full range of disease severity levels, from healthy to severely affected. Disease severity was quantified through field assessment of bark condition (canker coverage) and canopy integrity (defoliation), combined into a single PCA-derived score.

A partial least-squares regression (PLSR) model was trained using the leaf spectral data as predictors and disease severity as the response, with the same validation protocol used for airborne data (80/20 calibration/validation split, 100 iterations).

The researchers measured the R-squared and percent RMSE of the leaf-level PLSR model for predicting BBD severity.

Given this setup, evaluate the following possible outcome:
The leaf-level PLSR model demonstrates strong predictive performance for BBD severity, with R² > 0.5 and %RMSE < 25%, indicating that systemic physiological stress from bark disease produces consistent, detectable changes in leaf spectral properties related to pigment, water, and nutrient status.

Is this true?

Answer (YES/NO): NO